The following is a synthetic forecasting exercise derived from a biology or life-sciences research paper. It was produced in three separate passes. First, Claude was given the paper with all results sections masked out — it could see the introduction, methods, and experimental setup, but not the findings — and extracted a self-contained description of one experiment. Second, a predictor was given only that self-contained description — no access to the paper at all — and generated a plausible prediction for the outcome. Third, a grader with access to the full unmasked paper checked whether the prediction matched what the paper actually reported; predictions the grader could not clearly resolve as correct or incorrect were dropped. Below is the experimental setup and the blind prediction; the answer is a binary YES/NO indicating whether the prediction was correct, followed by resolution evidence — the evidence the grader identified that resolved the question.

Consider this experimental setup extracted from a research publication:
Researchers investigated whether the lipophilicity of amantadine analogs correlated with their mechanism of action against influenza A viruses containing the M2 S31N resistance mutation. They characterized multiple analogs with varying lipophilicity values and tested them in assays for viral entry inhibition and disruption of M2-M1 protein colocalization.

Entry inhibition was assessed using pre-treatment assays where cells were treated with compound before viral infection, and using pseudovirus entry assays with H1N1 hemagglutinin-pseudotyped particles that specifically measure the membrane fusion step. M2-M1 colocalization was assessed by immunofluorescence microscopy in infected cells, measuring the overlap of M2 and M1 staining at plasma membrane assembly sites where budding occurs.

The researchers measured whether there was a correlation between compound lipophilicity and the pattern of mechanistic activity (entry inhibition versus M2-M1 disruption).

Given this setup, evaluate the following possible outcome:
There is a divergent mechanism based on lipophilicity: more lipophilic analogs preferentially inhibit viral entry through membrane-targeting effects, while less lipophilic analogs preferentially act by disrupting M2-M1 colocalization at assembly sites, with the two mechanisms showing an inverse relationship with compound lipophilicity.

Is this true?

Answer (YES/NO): NO